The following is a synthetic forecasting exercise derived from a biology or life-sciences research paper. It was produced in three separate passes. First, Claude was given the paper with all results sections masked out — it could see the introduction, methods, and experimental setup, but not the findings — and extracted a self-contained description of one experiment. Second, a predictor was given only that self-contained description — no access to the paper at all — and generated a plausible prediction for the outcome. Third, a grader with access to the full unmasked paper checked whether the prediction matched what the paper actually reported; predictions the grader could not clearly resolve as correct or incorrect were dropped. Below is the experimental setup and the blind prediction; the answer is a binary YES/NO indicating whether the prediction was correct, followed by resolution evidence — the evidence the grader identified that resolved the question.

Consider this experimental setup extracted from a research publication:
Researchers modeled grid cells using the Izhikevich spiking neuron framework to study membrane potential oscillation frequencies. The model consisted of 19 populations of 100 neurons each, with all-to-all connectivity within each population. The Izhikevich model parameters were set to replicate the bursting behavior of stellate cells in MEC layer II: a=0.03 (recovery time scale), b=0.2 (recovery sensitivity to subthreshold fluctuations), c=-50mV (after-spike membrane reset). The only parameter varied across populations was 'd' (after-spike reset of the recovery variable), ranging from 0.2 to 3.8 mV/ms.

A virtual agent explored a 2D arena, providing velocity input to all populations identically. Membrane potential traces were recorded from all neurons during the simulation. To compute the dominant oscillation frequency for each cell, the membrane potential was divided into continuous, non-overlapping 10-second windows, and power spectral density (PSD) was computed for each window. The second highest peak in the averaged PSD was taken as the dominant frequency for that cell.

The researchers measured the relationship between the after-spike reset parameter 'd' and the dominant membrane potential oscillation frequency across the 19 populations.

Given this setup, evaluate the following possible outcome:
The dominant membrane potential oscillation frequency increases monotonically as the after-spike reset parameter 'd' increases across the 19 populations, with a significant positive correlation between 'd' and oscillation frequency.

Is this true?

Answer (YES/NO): YES